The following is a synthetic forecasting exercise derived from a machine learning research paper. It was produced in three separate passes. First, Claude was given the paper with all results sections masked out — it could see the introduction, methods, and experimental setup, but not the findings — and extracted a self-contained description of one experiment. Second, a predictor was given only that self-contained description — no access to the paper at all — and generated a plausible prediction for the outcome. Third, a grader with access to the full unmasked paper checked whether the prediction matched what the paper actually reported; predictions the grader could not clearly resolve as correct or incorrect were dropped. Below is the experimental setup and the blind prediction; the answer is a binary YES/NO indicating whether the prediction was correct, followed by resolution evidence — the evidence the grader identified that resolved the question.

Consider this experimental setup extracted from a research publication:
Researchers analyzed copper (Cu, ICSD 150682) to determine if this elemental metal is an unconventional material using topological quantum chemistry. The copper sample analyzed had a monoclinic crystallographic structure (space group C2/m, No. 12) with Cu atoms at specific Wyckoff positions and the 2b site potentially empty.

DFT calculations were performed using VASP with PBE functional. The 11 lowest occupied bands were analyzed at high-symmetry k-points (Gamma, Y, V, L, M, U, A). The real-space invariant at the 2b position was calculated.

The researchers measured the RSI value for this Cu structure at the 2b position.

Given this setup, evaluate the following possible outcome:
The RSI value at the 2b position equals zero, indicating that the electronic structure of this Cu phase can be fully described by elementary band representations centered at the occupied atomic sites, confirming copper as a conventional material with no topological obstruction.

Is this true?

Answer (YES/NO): NO